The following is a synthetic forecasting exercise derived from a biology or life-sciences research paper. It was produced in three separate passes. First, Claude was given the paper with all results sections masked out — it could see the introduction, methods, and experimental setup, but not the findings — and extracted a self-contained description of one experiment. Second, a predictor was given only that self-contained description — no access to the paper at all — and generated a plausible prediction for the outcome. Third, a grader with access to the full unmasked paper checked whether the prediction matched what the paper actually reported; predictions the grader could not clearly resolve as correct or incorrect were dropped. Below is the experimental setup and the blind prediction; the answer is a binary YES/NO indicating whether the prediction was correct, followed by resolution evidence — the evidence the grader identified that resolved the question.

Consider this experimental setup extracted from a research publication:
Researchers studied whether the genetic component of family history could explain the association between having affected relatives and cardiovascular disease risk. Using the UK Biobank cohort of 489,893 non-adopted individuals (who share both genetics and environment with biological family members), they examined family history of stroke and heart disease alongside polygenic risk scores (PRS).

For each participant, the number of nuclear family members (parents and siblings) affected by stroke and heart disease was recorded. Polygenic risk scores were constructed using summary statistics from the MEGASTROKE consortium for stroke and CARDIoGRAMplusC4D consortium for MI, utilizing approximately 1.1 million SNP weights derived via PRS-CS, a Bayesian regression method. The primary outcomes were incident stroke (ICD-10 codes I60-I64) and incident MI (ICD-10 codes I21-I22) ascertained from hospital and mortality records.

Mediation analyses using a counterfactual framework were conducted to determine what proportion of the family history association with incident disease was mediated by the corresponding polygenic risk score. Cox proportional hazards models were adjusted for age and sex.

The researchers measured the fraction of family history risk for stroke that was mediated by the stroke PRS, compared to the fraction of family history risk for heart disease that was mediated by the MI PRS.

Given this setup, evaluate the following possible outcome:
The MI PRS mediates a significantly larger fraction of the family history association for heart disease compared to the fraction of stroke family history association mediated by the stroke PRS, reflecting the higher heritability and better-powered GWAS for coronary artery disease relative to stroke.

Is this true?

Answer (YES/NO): YES